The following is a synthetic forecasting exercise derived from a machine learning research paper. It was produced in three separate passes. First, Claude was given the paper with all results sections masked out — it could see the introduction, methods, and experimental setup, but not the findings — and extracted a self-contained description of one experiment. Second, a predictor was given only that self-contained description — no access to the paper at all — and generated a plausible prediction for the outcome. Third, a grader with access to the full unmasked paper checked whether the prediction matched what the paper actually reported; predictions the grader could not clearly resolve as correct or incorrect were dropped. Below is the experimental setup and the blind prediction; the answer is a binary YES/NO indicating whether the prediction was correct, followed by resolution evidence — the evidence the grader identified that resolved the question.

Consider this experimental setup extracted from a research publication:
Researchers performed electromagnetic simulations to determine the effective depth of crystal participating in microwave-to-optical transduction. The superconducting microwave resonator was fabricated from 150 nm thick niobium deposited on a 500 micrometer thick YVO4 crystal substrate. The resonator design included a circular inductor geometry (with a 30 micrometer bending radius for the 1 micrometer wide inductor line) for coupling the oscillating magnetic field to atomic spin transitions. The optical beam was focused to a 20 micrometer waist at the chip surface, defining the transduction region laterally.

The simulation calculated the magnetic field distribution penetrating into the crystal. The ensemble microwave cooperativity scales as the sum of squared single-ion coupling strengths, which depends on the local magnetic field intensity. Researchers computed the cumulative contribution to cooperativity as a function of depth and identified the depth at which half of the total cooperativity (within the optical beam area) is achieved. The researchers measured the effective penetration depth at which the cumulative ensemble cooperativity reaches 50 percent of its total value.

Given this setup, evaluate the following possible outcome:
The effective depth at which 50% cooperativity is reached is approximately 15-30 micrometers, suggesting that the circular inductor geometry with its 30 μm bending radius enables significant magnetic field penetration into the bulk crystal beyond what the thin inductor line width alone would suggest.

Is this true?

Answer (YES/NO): NO